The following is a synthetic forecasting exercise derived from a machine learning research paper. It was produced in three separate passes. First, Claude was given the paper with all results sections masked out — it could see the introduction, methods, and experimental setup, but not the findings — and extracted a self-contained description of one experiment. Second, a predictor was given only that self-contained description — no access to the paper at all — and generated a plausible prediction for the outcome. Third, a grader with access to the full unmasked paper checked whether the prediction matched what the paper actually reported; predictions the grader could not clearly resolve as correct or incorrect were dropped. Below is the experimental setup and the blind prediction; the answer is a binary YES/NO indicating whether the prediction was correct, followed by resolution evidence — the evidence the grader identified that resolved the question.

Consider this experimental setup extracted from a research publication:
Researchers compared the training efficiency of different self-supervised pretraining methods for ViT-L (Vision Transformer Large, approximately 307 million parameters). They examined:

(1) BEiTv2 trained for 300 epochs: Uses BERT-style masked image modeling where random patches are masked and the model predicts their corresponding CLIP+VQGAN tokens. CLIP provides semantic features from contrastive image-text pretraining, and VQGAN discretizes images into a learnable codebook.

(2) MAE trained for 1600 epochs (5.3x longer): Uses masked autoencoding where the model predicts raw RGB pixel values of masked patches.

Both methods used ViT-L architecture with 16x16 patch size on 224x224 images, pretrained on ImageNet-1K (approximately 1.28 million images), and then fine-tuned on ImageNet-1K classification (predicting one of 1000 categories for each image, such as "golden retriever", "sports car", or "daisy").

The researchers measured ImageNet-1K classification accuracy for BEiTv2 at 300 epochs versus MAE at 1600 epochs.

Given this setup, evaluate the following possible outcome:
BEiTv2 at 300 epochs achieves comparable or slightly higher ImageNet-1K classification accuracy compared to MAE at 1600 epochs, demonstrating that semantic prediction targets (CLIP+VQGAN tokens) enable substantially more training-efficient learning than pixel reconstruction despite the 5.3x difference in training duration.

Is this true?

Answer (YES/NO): YES